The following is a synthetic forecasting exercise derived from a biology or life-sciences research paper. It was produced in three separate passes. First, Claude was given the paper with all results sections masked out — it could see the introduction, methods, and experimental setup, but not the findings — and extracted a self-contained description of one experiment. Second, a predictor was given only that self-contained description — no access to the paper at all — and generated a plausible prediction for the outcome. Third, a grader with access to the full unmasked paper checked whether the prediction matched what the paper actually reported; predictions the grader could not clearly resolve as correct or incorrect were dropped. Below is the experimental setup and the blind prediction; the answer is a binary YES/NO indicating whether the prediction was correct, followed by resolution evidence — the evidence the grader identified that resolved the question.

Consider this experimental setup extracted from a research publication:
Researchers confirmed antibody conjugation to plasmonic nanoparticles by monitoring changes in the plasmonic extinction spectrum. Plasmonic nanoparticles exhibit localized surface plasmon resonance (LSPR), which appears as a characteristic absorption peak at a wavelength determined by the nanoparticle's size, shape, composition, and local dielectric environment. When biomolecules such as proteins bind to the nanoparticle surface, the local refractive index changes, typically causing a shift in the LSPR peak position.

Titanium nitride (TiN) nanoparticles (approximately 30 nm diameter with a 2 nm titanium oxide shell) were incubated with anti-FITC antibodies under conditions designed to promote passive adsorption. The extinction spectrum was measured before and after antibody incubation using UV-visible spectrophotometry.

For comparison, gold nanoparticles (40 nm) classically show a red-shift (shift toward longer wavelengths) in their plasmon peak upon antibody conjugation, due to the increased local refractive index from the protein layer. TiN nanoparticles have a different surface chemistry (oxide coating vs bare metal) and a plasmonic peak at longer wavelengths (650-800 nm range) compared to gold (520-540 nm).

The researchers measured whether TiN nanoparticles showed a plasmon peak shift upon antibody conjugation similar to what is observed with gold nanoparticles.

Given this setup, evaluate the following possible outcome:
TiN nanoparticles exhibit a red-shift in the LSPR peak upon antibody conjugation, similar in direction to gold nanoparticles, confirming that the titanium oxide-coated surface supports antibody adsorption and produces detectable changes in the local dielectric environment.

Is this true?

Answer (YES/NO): YES